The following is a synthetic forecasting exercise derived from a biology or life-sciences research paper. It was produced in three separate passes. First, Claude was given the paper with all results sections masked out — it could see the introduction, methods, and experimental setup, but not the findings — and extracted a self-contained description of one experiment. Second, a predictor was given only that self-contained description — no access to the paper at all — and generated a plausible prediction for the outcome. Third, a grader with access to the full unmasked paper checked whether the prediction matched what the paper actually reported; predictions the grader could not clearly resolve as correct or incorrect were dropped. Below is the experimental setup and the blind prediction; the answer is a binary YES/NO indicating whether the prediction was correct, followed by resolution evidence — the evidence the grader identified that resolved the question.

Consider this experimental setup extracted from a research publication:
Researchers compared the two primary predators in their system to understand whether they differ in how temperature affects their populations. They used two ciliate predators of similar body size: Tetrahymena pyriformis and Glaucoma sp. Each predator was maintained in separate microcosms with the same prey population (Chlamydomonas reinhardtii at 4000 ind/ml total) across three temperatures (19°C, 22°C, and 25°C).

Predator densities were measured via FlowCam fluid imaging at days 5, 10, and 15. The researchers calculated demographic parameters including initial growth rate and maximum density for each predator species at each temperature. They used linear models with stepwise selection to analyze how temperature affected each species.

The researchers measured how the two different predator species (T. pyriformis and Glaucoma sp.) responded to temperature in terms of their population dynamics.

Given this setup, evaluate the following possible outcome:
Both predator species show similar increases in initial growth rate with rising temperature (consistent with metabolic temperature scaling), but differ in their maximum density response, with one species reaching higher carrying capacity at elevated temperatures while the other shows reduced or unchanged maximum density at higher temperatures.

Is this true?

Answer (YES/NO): NO